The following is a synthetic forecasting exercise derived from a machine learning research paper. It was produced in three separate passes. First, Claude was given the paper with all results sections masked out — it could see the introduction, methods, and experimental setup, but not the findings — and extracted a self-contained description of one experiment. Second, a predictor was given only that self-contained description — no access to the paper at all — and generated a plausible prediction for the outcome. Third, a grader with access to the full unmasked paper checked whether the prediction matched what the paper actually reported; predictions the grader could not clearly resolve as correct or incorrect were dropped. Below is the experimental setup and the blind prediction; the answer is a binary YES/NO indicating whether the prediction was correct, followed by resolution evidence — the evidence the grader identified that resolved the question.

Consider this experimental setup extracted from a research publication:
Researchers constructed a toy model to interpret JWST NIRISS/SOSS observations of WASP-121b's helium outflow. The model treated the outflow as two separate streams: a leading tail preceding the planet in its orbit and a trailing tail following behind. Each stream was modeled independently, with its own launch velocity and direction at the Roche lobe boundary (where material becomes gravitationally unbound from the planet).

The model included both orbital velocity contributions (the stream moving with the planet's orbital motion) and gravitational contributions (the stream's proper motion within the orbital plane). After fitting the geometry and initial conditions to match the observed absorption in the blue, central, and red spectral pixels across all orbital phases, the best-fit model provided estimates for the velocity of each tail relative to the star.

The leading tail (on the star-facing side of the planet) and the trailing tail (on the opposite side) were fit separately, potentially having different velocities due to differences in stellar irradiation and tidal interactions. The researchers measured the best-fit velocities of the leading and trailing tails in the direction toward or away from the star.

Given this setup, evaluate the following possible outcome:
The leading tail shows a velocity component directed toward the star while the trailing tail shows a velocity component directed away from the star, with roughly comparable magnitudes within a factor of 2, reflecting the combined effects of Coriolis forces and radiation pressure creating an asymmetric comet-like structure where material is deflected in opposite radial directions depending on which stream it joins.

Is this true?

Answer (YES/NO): NO